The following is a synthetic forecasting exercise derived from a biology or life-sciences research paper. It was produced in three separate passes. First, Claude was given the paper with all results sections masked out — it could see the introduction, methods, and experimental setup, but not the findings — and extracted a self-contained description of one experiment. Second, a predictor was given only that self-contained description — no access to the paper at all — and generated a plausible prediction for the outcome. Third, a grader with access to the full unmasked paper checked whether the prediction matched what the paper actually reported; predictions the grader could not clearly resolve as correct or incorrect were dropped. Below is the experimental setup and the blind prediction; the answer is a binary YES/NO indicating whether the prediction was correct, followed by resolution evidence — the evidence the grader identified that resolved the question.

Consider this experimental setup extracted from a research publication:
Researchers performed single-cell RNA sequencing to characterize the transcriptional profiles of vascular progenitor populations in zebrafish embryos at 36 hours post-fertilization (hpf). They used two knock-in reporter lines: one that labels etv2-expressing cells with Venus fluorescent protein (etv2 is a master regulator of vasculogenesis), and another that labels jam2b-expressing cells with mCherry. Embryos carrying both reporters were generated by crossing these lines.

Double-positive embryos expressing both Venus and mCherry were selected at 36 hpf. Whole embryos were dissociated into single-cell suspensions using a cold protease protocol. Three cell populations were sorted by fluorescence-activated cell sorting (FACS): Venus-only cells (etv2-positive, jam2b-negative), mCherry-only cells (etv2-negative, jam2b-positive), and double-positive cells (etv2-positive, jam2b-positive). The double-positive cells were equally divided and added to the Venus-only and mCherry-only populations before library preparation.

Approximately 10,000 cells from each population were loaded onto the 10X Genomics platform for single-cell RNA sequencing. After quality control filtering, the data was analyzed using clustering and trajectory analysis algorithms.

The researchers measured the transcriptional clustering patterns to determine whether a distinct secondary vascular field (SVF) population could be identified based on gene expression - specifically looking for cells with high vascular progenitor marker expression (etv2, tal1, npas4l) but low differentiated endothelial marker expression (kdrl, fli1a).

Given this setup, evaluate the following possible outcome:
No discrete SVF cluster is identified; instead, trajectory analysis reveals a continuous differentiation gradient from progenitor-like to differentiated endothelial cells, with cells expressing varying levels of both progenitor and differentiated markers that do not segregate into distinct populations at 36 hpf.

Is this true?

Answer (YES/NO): NO